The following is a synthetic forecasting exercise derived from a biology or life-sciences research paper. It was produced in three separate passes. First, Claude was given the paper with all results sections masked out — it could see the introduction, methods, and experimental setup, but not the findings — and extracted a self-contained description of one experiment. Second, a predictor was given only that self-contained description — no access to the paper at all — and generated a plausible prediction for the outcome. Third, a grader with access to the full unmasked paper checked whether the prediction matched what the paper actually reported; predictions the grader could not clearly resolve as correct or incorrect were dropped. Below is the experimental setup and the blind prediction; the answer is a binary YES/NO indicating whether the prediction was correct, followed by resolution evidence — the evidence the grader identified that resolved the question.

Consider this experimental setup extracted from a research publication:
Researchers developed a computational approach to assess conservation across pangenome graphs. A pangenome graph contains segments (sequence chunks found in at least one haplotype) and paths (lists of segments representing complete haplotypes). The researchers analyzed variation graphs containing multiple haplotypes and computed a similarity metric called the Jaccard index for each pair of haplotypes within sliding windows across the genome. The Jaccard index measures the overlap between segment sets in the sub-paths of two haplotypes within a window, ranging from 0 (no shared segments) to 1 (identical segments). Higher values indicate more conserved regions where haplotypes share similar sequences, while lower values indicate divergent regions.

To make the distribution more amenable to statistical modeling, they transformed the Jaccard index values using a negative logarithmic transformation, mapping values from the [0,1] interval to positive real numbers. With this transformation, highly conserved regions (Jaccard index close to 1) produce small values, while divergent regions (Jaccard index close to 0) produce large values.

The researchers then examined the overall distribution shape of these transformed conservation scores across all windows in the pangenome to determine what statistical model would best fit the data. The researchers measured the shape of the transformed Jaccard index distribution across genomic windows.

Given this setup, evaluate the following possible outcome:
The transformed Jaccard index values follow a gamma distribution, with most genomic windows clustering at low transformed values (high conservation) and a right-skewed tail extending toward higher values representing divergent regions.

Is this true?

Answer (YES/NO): NO